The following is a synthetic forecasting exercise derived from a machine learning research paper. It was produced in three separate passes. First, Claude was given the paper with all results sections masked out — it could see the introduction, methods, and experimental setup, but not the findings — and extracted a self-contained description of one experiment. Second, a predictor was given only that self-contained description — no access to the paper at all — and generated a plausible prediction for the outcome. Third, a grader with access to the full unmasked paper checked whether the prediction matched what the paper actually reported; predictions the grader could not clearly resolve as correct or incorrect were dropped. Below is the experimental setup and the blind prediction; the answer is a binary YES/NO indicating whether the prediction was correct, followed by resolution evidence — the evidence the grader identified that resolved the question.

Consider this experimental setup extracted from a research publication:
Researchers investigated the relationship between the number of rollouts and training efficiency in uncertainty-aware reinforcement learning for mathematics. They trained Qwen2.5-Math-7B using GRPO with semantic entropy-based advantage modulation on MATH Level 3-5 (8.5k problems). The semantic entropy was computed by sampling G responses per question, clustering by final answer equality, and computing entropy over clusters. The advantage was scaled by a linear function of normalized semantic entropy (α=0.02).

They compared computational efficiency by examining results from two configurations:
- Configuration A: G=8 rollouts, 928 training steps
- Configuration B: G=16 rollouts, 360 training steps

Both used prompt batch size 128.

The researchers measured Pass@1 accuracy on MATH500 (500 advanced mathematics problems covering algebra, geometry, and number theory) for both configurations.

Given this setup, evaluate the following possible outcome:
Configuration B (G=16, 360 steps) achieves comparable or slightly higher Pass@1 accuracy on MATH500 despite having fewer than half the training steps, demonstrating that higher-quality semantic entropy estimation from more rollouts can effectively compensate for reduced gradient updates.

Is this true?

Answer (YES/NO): YES